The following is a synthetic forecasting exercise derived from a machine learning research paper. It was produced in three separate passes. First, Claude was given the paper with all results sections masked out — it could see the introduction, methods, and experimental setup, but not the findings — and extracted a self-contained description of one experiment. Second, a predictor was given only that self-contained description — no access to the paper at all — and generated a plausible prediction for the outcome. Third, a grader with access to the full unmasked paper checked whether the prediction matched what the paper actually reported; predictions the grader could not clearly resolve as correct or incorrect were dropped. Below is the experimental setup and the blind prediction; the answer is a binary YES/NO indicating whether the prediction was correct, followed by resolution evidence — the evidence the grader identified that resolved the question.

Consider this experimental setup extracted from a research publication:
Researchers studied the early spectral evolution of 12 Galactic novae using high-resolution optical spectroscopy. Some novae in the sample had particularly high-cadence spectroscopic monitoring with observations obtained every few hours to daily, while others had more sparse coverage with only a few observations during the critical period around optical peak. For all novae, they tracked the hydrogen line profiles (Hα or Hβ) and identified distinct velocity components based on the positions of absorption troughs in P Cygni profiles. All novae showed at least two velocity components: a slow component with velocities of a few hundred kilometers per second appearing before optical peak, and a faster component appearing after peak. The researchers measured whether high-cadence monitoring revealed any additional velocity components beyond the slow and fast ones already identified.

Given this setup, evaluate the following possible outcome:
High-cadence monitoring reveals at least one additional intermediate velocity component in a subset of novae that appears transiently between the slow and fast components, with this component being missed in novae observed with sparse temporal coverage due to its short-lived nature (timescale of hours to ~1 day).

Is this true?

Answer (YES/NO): NO